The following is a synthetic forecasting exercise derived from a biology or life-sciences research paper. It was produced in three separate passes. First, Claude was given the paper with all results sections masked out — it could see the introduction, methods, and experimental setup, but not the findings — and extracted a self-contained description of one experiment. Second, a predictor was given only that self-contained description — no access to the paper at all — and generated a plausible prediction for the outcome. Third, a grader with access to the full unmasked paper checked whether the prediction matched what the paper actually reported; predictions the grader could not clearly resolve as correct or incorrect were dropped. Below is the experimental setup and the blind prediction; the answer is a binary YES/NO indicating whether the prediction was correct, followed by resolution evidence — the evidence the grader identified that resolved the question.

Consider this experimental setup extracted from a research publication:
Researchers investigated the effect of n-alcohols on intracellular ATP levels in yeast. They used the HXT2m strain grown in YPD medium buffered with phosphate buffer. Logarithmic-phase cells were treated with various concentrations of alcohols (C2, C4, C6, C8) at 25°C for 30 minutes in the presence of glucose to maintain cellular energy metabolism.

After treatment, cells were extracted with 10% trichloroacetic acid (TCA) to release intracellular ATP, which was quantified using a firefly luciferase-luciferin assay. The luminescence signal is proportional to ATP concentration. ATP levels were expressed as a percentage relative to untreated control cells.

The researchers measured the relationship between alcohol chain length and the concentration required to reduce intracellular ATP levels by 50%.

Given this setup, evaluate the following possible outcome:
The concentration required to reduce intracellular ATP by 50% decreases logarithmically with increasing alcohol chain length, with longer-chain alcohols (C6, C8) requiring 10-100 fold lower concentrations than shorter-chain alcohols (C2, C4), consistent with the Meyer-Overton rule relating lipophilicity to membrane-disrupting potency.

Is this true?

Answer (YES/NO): NO